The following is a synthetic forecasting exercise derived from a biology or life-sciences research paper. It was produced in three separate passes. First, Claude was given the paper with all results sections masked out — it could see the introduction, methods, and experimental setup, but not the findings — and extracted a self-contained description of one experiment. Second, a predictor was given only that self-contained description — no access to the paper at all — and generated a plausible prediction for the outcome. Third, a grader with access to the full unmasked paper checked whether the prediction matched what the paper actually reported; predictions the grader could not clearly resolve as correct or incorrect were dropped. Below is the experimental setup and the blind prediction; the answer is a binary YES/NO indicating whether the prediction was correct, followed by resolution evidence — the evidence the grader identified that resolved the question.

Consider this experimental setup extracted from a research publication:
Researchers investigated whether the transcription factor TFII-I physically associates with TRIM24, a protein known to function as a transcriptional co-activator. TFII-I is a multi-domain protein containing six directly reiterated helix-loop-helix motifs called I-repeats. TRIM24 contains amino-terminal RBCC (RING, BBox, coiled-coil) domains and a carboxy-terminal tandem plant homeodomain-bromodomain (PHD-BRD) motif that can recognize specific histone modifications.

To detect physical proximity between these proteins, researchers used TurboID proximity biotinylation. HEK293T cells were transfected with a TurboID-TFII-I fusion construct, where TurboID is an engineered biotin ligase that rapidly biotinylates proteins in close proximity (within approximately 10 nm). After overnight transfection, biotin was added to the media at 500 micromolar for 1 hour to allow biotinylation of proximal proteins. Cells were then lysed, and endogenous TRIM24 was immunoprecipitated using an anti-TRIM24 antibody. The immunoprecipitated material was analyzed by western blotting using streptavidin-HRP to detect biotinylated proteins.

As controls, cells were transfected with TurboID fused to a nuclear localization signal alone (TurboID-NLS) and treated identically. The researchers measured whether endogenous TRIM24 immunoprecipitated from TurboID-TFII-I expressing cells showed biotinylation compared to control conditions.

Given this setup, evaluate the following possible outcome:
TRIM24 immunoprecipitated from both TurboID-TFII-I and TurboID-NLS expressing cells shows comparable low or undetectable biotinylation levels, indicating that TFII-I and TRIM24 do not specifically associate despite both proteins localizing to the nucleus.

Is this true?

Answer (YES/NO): NO